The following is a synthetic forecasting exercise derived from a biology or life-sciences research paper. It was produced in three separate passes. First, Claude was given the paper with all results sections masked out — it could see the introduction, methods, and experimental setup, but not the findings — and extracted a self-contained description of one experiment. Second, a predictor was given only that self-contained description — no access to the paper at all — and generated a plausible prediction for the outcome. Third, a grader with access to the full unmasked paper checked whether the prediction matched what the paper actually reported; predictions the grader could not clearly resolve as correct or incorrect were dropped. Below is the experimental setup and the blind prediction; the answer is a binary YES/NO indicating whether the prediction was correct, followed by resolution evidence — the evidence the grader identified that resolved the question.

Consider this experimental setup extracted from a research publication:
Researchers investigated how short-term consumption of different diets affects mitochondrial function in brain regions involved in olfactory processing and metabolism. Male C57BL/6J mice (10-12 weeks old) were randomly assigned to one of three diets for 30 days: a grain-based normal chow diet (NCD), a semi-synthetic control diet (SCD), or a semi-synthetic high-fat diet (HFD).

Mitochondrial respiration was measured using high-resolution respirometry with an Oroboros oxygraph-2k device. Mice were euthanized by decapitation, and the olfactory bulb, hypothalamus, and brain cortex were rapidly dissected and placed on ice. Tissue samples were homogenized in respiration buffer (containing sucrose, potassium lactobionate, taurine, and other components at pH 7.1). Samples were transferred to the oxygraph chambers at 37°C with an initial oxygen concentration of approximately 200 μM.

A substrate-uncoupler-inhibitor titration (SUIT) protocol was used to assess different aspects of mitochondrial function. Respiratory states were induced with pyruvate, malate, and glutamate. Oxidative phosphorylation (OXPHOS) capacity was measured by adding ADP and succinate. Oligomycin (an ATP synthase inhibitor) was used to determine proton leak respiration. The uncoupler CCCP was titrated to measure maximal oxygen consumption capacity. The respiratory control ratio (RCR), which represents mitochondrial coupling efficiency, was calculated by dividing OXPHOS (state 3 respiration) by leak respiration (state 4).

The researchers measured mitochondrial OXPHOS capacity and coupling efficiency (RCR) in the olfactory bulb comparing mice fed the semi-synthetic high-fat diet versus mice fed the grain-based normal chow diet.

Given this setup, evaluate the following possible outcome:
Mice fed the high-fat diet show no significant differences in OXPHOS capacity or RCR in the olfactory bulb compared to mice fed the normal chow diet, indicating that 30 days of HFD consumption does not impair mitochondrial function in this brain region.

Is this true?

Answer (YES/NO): YES